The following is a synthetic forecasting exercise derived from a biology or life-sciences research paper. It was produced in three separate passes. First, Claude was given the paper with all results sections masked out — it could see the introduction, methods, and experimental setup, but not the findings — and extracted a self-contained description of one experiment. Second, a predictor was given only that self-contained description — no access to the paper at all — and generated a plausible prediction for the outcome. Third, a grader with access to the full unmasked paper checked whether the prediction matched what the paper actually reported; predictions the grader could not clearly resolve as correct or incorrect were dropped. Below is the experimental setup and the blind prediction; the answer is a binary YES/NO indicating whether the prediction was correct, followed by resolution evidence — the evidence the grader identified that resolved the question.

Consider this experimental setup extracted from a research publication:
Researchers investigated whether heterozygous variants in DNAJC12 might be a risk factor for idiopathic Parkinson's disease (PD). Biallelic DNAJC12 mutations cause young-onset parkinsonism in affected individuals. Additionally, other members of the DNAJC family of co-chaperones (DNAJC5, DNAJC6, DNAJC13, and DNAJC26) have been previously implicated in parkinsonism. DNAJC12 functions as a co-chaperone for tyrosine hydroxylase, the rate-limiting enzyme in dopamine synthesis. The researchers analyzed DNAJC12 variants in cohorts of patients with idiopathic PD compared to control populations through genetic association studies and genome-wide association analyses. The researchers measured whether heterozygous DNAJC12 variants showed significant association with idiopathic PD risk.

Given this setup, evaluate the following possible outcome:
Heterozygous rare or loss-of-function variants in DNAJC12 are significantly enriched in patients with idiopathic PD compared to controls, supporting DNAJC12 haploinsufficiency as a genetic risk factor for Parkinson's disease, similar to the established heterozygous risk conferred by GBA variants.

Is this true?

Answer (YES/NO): NO